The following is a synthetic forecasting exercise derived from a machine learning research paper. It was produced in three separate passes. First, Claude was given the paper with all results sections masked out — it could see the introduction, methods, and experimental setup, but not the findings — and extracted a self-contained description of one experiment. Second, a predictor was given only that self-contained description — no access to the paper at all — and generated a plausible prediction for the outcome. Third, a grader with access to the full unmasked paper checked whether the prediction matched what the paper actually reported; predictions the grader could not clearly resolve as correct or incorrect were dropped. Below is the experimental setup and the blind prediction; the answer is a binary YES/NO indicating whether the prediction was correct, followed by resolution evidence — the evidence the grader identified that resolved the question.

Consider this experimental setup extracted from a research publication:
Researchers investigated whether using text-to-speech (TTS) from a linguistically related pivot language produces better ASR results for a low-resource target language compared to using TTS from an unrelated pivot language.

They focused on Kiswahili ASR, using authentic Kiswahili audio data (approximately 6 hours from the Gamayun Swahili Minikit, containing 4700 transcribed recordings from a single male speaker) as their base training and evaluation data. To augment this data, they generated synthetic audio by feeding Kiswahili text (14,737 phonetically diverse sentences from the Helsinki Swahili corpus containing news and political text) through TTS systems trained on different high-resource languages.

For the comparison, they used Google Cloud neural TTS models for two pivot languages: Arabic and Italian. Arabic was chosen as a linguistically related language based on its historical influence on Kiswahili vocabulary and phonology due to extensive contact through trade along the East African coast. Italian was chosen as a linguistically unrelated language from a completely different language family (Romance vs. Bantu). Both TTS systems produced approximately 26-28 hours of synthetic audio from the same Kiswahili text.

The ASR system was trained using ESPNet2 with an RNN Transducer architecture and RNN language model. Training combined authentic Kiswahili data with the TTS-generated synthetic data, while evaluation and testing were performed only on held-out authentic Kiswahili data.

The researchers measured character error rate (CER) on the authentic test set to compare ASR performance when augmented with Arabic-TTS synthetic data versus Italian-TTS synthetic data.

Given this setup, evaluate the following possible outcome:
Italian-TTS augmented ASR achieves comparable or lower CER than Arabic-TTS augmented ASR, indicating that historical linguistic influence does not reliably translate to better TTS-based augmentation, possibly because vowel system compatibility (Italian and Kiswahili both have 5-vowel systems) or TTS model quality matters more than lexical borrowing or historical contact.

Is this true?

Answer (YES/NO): NO